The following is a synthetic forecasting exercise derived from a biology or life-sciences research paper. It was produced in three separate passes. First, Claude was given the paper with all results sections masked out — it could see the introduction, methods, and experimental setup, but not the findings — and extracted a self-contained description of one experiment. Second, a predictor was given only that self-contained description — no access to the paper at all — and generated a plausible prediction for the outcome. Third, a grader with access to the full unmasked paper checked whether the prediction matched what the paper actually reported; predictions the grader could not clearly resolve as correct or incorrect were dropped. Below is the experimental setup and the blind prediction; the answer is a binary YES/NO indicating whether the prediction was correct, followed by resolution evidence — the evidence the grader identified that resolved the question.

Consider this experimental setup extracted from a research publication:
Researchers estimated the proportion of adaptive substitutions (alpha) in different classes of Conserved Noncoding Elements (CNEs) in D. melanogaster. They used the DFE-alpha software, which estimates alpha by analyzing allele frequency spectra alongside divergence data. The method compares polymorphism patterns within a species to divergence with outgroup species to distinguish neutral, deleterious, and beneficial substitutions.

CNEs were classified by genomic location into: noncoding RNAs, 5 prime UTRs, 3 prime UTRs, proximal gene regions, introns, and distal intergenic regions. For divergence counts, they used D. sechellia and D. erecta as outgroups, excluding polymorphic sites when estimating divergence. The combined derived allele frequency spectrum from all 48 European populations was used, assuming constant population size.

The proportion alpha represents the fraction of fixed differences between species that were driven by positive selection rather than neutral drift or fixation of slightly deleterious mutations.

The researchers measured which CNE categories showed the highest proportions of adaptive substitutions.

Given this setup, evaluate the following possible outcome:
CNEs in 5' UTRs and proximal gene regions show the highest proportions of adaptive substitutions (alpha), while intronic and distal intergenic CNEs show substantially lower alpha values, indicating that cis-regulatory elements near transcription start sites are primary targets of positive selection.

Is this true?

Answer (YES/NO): NO